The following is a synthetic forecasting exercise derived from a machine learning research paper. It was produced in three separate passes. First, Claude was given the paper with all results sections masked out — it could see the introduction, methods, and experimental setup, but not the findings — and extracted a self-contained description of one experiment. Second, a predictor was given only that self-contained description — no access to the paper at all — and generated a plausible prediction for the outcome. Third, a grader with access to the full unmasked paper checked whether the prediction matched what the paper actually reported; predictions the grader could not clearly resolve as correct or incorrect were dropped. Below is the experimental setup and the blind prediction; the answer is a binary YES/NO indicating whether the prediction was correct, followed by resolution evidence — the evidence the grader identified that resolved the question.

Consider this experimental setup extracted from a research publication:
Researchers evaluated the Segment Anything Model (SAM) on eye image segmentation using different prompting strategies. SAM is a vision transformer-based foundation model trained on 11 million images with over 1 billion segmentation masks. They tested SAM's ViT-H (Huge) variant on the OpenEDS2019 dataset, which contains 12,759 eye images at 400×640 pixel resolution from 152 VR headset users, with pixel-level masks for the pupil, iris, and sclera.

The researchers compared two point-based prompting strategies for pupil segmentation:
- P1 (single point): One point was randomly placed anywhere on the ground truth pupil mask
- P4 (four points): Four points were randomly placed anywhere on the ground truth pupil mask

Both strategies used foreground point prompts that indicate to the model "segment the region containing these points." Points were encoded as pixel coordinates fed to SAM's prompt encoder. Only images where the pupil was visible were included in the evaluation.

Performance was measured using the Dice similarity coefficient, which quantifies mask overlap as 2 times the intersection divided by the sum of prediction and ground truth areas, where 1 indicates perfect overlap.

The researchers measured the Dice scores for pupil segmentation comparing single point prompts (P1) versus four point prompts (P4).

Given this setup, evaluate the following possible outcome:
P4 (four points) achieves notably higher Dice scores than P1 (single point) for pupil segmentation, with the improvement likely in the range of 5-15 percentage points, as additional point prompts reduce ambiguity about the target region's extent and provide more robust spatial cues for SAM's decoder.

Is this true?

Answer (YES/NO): NO